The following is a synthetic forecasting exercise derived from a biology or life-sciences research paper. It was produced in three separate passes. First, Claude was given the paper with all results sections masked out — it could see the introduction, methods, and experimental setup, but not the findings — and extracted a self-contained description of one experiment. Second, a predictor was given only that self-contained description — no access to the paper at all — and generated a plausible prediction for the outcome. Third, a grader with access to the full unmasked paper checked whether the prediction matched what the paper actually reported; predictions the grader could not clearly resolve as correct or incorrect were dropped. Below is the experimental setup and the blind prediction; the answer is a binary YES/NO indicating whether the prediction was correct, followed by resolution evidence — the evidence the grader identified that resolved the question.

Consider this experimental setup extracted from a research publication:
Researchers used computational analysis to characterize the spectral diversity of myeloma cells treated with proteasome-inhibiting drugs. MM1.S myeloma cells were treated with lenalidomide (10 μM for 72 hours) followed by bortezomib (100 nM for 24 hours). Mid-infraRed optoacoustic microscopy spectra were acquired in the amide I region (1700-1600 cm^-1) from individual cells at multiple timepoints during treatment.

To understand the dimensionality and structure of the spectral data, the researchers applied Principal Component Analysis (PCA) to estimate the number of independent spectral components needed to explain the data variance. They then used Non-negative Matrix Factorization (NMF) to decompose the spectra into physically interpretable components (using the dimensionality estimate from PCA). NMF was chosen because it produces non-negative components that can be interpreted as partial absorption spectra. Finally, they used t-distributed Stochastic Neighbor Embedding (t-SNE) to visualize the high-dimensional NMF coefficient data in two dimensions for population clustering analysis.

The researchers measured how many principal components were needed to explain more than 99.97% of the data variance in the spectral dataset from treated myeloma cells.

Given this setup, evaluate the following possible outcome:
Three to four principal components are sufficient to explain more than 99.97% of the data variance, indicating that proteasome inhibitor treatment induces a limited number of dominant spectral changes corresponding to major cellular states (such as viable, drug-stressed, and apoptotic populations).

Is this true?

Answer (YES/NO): NO